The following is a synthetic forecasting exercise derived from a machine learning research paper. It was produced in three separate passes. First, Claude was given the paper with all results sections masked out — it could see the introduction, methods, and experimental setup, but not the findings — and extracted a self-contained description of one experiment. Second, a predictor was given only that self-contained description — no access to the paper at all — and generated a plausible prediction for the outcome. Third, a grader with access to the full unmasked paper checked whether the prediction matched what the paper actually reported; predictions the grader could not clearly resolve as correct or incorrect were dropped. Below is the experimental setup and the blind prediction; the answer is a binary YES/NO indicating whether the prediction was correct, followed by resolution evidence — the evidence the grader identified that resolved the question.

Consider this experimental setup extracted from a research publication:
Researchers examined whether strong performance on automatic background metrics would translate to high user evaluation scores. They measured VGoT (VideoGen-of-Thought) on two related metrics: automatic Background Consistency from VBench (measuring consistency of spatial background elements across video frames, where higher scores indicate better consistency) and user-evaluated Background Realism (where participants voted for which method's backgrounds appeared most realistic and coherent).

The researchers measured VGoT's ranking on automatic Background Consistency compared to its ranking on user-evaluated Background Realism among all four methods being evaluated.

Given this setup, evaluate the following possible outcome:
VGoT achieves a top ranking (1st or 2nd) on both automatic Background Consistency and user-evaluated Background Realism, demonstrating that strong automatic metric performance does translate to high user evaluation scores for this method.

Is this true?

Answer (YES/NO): NO